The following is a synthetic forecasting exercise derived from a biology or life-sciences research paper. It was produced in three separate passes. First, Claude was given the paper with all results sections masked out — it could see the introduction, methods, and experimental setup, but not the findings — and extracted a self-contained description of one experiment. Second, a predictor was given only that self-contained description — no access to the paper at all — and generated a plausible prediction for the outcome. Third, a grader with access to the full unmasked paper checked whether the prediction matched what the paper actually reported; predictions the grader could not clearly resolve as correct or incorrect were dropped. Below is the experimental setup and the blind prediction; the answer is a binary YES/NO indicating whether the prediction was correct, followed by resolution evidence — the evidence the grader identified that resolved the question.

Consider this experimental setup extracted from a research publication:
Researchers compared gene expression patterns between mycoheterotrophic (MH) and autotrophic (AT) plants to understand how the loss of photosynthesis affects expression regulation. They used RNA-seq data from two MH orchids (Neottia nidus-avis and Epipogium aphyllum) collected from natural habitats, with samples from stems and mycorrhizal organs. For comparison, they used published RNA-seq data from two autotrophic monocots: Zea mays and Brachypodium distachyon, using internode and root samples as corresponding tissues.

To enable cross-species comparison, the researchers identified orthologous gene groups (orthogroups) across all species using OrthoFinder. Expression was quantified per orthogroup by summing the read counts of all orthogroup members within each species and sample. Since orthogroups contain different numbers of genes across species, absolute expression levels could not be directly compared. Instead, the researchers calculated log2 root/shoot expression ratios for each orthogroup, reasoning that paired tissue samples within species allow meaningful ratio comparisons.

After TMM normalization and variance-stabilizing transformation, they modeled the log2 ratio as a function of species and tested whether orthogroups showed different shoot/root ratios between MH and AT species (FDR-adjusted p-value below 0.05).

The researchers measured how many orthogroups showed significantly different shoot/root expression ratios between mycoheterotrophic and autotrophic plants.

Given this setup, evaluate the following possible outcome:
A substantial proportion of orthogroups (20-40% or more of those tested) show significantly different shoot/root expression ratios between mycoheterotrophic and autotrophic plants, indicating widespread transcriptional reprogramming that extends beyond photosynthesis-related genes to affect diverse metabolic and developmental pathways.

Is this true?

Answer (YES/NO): YES